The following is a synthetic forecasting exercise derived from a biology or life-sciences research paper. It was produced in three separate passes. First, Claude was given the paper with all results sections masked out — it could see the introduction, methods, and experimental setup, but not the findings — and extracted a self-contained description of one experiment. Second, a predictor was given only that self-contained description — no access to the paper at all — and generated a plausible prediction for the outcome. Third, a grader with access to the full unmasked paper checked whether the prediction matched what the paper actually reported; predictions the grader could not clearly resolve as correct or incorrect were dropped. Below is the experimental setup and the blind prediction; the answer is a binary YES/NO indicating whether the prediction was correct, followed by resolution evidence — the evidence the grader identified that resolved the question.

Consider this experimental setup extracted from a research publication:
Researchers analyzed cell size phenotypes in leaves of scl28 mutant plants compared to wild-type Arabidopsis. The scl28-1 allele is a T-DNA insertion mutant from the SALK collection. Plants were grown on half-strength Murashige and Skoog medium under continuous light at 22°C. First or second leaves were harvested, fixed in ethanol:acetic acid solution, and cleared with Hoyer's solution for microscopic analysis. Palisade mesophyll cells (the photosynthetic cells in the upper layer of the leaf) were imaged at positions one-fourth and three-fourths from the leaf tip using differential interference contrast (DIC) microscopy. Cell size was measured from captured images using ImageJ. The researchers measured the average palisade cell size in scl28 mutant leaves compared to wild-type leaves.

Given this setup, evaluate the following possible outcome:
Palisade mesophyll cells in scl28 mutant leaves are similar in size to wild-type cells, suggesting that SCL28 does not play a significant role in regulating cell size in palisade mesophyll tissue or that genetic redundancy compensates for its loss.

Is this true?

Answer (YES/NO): NO